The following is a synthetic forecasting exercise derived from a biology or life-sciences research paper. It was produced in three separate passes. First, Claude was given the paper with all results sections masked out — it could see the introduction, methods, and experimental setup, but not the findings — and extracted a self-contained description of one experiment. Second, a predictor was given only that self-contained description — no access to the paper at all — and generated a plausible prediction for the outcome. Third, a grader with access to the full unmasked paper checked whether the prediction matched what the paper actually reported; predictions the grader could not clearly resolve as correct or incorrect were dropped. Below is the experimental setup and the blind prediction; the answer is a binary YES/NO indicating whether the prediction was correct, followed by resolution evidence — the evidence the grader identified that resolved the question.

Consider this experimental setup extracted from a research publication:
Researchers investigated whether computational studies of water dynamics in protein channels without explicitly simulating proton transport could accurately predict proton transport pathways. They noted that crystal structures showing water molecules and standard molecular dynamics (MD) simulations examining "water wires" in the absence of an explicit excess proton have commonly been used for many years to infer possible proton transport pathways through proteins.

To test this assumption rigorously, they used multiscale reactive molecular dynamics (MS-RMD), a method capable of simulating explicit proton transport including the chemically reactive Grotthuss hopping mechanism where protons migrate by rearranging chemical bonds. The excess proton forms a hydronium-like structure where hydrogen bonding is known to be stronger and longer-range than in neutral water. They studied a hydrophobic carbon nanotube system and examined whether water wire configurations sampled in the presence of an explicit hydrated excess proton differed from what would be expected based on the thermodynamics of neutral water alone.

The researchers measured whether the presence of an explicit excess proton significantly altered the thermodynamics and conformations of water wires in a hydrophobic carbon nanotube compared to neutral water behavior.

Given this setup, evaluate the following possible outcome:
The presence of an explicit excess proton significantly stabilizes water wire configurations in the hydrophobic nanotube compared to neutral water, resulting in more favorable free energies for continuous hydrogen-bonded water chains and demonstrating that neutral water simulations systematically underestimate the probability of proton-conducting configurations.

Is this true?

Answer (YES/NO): YES